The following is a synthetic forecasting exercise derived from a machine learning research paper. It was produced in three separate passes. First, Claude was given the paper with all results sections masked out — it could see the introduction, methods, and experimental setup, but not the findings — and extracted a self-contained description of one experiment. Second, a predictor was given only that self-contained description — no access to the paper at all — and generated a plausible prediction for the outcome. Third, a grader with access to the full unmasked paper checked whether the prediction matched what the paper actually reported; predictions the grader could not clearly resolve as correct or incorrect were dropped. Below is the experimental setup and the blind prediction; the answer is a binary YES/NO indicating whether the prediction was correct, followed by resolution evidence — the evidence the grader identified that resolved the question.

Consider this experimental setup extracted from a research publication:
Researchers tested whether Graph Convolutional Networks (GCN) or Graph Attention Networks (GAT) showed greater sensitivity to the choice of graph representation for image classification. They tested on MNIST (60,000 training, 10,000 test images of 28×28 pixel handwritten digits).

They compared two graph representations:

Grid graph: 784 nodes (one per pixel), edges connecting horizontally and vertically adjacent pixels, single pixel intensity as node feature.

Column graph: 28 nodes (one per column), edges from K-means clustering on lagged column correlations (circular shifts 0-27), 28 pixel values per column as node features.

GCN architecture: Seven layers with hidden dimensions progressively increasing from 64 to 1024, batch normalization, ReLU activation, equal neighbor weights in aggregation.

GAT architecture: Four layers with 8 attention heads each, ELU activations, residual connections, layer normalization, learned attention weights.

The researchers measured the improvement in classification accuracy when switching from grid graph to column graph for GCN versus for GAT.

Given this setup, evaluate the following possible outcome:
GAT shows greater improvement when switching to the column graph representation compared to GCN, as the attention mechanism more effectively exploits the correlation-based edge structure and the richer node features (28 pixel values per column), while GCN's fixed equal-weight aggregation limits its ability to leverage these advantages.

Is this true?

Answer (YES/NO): NO